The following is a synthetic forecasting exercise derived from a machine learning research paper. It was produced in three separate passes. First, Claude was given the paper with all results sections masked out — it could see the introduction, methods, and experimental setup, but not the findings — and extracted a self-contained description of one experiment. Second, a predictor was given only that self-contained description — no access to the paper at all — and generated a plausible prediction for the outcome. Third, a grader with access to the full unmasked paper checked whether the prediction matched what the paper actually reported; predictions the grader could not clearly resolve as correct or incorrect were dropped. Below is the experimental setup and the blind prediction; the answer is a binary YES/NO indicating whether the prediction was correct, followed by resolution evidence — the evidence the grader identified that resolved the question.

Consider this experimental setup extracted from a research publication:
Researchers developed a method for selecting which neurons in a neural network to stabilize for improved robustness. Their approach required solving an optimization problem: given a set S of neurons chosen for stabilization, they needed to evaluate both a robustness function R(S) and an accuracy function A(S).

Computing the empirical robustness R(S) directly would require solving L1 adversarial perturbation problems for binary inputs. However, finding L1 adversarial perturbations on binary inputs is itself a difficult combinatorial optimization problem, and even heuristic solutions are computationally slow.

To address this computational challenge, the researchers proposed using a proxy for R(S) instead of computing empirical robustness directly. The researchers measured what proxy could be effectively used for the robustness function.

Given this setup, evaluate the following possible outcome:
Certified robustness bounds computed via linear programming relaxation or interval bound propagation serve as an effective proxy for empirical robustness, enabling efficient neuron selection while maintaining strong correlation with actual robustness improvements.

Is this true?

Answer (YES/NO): NO